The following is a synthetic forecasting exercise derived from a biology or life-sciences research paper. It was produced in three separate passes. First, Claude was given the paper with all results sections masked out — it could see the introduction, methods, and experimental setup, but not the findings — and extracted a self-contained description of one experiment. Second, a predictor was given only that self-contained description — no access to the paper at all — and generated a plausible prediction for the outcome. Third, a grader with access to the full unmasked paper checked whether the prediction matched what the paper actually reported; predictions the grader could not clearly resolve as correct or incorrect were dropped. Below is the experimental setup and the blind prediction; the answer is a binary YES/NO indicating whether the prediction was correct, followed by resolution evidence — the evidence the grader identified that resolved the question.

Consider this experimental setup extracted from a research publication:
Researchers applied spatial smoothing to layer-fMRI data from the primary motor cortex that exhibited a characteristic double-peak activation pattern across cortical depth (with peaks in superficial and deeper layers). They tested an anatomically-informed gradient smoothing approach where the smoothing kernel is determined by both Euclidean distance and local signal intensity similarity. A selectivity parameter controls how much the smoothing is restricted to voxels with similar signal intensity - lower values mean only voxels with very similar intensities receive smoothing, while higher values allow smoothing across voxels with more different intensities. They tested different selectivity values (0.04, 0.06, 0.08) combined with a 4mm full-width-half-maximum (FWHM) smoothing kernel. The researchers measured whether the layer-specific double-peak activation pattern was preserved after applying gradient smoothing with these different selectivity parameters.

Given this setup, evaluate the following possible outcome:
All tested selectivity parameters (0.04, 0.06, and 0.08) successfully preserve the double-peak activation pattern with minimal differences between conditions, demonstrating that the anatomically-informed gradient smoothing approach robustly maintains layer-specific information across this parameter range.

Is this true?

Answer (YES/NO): NO